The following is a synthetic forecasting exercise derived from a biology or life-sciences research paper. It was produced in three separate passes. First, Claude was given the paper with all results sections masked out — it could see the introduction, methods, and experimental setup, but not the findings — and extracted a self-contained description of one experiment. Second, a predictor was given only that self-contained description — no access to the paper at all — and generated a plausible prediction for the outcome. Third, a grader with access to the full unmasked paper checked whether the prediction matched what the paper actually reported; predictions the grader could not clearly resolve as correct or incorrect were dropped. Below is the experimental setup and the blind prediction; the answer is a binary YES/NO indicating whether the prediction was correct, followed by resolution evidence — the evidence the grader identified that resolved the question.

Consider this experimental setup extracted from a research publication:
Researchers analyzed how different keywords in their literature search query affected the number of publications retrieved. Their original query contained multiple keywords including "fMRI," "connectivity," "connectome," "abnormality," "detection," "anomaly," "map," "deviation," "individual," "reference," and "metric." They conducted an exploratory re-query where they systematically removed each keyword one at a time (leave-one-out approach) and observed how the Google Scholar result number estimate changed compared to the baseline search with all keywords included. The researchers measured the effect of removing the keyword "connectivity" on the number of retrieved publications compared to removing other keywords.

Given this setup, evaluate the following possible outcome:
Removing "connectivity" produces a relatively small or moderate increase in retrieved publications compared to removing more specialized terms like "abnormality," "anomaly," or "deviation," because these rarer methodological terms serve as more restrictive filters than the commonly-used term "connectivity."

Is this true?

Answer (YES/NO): NO